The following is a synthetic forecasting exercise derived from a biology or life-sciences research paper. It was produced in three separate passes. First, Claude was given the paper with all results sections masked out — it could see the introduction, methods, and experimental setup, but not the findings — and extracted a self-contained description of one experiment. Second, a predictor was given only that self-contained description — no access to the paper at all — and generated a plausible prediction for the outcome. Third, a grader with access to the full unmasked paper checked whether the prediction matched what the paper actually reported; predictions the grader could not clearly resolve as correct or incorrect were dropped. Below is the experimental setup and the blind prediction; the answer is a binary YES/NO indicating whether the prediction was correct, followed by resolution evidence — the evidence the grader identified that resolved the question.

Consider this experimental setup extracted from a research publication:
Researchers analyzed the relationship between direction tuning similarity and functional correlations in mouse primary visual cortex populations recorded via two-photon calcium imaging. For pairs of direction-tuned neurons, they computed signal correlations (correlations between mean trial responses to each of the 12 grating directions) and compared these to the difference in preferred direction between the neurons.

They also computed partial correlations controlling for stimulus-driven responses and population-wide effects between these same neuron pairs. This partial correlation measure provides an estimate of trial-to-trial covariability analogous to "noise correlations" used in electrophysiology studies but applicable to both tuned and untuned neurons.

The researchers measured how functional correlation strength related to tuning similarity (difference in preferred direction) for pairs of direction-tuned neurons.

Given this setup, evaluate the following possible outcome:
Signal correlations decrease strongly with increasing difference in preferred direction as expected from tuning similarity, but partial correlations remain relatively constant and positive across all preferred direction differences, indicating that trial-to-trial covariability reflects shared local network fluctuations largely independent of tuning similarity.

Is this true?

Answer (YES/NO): NO